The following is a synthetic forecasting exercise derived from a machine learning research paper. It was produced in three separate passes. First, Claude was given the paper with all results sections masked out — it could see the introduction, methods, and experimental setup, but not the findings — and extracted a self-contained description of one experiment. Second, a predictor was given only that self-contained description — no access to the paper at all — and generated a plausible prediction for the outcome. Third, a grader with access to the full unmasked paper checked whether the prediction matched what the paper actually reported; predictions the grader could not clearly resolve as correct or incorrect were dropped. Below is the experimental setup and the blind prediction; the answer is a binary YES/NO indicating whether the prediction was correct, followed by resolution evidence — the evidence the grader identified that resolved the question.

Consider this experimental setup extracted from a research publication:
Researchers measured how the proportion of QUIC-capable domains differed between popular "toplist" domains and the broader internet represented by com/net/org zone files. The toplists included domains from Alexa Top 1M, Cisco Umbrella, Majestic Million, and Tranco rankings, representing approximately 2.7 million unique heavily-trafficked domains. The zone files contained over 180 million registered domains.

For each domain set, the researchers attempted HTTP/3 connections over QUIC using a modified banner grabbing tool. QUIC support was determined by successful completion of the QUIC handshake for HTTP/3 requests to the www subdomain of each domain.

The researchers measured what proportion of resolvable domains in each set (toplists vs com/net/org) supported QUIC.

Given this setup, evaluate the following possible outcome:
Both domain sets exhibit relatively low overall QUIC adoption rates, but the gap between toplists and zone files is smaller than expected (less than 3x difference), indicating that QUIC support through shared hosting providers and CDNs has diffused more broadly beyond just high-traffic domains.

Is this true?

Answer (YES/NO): YES